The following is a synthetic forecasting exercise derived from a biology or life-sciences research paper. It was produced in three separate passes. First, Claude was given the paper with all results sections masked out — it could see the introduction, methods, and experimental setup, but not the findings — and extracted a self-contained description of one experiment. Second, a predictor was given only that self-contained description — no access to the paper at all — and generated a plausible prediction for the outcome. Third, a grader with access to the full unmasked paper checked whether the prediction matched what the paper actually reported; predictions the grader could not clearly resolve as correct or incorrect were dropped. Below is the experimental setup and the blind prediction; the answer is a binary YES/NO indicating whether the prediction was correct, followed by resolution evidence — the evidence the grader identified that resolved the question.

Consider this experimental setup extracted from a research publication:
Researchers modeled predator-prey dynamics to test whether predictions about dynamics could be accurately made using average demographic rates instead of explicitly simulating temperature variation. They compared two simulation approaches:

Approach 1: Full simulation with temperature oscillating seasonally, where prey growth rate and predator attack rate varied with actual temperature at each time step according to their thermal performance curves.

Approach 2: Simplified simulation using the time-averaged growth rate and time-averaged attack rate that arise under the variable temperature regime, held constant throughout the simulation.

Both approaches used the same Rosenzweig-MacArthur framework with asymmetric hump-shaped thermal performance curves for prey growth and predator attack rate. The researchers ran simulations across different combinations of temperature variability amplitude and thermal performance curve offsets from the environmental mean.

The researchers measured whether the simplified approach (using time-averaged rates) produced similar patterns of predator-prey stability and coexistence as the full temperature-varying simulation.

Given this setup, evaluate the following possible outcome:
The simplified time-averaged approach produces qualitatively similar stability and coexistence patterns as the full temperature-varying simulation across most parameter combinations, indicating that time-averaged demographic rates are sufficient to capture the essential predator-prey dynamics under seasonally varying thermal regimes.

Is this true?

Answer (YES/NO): YES